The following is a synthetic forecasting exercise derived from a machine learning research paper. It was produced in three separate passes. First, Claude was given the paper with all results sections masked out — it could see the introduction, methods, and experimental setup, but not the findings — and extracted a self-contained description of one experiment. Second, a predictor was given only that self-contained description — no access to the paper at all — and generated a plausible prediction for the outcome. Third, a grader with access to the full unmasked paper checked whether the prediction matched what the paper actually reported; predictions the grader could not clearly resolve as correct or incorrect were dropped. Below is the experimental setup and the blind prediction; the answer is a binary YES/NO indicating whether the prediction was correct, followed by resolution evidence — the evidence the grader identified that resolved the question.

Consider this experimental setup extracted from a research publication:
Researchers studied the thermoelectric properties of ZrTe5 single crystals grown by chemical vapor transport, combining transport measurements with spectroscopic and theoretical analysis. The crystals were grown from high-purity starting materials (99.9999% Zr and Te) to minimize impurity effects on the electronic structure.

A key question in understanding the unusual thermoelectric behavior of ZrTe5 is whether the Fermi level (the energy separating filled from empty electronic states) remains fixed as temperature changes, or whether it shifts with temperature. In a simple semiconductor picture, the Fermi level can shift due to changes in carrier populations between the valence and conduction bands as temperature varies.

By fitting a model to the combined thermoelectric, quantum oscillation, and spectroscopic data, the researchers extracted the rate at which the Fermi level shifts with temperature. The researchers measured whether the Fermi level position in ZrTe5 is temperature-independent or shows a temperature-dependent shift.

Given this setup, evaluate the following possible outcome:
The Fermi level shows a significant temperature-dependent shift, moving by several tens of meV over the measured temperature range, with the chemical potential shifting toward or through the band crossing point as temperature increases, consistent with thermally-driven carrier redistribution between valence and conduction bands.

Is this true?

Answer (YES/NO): YES